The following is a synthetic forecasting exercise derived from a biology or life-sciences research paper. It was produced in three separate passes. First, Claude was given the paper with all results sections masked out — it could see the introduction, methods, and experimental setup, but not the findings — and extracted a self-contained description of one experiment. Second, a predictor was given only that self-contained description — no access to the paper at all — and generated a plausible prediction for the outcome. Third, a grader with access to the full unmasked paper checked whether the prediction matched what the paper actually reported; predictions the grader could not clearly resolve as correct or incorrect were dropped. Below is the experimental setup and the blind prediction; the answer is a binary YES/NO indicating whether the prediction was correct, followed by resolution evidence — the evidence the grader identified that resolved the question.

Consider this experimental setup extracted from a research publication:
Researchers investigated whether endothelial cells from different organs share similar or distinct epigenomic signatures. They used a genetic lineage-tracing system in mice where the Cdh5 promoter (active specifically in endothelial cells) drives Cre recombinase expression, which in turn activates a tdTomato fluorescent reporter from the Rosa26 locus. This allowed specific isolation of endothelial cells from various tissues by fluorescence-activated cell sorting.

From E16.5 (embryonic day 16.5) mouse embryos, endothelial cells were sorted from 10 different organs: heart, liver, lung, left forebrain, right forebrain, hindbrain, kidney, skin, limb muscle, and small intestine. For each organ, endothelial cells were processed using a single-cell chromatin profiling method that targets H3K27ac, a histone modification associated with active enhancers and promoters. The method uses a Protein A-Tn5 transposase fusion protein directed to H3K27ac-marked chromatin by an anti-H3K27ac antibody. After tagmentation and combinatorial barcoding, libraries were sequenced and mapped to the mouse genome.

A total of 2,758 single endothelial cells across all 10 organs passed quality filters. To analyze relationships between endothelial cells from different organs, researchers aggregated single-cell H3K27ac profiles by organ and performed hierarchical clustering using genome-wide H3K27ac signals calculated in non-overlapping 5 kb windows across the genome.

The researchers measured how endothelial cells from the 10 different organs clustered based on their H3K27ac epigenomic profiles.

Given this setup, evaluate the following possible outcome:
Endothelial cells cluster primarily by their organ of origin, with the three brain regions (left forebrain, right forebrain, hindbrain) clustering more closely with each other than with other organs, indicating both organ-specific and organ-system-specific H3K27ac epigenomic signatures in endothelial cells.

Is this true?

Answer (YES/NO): NO